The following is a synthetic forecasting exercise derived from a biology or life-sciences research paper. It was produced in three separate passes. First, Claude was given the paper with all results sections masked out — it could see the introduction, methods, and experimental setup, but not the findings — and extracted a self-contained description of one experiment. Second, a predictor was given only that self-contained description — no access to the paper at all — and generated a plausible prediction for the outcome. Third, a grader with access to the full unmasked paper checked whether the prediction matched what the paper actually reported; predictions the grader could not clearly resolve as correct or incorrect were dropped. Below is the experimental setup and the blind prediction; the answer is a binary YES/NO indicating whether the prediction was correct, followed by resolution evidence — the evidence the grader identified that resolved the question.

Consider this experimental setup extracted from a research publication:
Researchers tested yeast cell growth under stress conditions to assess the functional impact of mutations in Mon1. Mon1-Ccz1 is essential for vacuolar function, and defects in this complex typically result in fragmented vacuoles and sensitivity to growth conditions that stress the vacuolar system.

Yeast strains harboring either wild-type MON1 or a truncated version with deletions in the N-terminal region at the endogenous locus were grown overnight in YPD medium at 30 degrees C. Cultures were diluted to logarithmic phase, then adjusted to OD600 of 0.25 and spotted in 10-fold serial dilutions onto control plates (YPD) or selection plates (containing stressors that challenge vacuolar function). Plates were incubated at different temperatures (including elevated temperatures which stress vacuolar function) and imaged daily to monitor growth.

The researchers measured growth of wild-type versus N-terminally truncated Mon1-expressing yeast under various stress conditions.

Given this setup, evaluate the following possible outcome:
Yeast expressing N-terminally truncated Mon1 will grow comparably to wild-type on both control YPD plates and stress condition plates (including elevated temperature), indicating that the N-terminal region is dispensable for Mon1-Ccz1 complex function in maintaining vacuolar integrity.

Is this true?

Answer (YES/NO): NO